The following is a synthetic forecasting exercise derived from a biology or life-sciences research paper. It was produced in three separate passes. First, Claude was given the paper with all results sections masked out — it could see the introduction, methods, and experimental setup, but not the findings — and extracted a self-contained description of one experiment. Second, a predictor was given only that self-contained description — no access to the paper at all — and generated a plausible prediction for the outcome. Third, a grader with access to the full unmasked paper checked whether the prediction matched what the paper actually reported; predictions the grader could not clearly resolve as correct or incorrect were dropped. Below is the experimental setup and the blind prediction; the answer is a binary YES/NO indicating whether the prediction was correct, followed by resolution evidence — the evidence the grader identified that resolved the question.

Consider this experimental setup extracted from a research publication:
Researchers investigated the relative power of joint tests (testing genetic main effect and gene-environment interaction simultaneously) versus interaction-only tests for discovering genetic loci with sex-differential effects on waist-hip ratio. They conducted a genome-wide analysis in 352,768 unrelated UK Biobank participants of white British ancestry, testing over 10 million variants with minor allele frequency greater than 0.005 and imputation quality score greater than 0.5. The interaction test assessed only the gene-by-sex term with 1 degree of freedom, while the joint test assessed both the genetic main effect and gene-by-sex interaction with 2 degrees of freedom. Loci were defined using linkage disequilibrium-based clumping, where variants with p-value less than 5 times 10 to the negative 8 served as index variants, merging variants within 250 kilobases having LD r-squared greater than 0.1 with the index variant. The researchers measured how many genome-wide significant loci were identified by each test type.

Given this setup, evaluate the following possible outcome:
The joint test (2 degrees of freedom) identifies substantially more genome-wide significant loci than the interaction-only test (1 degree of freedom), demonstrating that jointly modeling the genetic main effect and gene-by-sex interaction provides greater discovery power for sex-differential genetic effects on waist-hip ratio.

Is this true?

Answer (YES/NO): YES